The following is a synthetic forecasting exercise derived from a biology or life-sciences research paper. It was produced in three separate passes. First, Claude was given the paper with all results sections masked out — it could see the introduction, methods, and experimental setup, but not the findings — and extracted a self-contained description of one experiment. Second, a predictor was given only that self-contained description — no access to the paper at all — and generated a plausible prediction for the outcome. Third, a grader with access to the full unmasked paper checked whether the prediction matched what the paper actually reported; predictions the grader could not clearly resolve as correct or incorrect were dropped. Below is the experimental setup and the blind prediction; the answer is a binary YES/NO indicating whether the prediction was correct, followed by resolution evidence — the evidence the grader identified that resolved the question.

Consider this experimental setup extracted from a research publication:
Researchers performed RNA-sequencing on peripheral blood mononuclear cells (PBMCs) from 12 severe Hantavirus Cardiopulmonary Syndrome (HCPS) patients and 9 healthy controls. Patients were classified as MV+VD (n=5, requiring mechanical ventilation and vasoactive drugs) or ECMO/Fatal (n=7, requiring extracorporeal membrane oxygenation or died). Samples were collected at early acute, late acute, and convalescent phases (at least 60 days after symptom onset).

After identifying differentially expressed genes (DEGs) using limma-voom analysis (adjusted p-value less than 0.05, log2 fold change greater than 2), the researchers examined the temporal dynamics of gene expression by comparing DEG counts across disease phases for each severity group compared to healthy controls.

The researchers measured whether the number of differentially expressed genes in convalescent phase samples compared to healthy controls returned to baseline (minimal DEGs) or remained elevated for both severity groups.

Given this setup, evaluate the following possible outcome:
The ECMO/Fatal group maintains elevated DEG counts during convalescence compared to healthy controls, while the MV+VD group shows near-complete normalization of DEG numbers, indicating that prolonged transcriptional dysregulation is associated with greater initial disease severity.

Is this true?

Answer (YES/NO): NO